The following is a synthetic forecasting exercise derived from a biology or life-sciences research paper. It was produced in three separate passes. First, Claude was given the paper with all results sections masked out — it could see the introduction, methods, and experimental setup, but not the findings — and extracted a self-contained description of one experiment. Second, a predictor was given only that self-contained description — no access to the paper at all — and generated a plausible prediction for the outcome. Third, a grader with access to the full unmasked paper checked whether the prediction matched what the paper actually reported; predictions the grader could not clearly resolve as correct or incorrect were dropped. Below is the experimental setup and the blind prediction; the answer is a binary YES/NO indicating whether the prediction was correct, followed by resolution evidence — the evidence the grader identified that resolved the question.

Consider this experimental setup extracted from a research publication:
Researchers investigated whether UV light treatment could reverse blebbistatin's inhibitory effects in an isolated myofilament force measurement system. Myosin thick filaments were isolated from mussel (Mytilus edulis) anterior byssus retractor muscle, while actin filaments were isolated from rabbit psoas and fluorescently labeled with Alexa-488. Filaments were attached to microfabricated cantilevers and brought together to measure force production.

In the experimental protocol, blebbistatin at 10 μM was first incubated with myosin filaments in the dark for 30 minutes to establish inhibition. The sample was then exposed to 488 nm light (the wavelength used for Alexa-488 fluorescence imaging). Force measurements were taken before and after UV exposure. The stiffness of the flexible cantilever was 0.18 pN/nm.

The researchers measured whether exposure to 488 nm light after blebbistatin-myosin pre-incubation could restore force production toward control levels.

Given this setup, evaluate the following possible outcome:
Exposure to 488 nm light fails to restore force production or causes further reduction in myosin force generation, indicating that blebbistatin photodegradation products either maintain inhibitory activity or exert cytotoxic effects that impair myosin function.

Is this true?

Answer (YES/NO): NO